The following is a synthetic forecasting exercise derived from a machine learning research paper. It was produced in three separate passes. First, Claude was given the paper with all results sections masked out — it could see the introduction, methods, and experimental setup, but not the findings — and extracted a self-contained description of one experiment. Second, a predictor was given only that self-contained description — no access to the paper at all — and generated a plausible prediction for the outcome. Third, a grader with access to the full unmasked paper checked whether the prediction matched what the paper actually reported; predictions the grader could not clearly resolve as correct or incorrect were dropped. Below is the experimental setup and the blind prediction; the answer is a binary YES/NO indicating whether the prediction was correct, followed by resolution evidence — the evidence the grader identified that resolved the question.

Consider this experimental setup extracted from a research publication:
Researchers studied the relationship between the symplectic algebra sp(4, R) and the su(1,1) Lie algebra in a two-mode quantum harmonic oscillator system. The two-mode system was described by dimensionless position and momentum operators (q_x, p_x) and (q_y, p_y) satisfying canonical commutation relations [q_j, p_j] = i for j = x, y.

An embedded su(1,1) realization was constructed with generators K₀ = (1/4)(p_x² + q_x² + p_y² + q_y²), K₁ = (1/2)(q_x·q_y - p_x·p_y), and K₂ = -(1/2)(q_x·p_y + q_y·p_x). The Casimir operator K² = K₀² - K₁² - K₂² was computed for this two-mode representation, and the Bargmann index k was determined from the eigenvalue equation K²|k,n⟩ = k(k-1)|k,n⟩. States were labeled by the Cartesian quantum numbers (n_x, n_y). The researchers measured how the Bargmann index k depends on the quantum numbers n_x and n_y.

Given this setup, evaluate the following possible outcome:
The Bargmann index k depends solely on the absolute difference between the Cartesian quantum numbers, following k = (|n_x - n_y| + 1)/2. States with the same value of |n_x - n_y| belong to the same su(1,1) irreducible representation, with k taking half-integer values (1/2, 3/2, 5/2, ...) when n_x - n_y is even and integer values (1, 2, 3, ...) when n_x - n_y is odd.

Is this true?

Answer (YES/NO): YES